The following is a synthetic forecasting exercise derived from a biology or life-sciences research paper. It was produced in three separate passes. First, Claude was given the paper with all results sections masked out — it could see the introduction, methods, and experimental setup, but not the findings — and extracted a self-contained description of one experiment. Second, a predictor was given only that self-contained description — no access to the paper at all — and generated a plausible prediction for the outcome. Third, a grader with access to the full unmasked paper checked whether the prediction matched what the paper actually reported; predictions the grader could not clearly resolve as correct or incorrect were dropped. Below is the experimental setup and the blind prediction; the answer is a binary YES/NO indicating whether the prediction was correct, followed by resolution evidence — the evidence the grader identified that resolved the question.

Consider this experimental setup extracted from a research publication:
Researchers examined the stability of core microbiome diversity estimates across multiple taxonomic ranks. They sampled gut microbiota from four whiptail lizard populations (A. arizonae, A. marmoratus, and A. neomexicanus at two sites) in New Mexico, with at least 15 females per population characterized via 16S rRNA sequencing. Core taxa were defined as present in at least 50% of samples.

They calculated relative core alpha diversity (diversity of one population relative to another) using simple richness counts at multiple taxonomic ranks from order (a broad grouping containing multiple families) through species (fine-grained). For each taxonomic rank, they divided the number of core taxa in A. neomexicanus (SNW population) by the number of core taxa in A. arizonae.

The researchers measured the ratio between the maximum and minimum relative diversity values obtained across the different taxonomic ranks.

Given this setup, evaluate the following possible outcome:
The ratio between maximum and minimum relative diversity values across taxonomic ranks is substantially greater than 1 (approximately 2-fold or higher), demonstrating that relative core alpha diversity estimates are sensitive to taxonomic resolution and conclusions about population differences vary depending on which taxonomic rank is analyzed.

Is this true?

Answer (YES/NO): YES